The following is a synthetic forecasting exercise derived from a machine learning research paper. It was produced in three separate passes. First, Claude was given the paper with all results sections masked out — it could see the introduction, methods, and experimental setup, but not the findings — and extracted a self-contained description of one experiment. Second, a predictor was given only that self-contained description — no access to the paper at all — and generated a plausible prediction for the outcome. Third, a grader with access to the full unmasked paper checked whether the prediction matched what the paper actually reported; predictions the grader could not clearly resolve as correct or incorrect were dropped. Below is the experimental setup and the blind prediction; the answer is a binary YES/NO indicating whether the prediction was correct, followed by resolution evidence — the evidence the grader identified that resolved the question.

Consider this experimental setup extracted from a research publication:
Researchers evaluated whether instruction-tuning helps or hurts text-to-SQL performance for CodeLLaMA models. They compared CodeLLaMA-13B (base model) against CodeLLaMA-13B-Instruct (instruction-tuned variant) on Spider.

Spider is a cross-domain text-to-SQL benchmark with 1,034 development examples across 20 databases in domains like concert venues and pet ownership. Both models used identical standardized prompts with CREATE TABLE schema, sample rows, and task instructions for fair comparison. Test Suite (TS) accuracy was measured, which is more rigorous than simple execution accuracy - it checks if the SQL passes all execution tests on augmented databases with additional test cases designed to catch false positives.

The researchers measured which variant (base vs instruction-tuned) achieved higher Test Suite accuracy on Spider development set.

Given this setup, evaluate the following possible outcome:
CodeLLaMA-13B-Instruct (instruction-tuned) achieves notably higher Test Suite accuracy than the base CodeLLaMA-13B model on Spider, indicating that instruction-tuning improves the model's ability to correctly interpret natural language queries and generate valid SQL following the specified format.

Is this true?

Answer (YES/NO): NO